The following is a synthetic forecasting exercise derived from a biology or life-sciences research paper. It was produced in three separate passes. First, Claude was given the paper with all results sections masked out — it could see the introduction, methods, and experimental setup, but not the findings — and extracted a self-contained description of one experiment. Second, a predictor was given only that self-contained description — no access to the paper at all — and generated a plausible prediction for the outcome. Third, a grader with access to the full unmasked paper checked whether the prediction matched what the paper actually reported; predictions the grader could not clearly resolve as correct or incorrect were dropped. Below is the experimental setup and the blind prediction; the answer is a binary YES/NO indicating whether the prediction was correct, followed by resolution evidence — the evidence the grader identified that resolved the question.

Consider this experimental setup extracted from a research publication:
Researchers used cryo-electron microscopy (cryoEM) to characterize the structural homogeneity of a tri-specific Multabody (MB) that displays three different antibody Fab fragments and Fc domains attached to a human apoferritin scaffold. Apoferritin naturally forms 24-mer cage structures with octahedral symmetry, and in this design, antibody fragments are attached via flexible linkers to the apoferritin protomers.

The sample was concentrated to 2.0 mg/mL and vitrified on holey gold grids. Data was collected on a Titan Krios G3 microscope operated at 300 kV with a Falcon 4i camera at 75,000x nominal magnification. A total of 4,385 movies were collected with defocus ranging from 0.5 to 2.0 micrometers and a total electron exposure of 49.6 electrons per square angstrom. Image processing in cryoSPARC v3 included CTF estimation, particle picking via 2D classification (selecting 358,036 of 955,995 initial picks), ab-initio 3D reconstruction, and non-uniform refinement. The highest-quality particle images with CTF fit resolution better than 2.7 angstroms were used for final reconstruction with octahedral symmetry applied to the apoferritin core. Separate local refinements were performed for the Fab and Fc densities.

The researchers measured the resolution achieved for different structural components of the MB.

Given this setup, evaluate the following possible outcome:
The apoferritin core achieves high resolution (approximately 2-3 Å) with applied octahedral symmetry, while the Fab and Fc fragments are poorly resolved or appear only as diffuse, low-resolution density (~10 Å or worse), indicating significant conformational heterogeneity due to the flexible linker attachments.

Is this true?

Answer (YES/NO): NO